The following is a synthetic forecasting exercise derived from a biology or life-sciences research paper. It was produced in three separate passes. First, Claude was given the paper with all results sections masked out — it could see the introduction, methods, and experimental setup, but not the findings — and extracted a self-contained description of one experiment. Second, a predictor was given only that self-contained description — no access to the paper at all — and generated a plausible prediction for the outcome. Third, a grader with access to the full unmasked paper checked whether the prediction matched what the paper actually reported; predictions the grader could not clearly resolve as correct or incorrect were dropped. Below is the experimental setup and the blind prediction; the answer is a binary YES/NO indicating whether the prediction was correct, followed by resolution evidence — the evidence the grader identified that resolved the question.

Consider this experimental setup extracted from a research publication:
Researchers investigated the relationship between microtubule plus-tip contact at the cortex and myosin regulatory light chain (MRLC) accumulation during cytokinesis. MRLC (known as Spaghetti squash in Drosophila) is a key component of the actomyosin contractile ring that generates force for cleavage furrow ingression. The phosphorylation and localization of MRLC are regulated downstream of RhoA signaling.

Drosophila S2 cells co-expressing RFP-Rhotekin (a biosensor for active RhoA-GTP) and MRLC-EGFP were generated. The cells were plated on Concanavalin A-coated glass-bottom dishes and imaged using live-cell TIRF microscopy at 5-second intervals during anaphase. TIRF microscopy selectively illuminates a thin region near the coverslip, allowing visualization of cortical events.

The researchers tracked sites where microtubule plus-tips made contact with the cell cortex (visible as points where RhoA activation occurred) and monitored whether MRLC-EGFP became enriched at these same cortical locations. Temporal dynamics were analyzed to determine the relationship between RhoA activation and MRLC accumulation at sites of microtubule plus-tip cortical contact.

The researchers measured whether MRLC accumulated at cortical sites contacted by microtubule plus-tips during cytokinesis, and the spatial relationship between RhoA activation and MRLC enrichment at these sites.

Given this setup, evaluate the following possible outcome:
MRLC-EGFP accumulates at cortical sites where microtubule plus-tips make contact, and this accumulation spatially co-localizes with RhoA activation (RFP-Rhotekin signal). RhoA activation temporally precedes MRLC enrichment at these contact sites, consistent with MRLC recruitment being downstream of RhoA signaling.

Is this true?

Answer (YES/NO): YES